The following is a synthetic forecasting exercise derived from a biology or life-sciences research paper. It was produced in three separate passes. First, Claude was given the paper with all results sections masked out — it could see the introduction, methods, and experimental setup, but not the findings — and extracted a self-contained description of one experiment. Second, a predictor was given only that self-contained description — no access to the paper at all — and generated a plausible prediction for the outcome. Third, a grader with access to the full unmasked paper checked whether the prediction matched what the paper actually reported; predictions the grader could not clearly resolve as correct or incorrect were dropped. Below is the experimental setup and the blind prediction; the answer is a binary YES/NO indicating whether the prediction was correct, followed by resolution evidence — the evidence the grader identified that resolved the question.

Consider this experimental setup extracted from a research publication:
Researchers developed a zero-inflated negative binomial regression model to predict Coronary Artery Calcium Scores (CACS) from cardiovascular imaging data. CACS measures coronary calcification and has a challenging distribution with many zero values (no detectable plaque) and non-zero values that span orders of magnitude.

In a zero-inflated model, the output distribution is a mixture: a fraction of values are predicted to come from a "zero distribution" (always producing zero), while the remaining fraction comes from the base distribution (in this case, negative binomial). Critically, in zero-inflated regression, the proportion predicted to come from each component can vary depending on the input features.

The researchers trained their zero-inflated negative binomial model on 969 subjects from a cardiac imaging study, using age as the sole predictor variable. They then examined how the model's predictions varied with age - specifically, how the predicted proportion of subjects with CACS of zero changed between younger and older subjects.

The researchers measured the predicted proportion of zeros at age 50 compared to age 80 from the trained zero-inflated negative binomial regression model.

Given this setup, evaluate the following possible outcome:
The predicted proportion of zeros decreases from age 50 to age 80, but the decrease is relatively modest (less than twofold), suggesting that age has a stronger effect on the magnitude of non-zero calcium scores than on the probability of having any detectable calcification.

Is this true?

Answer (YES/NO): NO